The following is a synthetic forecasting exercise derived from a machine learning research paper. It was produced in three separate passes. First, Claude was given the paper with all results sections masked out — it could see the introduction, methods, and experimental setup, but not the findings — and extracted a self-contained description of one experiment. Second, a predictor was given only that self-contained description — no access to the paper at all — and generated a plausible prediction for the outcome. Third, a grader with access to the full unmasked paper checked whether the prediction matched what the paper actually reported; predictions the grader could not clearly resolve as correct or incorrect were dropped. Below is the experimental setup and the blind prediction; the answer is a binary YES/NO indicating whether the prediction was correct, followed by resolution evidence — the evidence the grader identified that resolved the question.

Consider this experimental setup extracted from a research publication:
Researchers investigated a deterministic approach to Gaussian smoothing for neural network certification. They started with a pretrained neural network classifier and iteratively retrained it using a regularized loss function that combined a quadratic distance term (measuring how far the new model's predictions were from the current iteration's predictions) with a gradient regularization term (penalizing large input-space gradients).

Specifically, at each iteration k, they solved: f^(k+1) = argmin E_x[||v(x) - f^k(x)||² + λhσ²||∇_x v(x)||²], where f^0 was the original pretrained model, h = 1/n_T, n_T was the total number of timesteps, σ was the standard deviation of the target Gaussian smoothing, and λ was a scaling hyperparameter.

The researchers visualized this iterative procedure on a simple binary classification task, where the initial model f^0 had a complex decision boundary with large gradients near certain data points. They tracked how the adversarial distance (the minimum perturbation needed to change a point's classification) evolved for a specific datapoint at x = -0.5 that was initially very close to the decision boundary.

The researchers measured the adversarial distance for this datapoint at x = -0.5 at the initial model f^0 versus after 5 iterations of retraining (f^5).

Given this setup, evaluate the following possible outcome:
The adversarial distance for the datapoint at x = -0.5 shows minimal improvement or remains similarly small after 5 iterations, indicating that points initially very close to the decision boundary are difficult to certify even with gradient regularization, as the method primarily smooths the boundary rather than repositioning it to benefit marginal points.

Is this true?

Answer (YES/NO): NO